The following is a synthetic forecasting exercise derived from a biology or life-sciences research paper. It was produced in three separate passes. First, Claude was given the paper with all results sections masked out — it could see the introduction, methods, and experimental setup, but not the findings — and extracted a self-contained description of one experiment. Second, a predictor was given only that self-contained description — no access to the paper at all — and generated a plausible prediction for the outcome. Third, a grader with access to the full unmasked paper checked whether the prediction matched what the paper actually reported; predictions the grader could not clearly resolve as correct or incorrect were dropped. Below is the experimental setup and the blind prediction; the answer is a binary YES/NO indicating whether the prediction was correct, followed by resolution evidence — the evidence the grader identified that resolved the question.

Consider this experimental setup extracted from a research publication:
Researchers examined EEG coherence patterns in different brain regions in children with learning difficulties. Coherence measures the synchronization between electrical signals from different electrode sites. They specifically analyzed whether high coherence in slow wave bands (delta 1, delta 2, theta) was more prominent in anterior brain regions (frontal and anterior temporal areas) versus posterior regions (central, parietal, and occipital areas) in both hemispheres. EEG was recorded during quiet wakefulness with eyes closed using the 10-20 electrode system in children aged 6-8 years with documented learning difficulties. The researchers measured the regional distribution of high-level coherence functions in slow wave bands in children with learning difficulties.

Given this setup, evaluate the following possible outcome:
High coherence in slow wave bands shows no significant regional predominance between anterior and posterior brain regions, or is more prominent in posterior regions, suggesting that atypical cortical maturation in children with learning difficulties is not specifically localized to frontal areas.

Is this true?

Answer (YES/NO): NO